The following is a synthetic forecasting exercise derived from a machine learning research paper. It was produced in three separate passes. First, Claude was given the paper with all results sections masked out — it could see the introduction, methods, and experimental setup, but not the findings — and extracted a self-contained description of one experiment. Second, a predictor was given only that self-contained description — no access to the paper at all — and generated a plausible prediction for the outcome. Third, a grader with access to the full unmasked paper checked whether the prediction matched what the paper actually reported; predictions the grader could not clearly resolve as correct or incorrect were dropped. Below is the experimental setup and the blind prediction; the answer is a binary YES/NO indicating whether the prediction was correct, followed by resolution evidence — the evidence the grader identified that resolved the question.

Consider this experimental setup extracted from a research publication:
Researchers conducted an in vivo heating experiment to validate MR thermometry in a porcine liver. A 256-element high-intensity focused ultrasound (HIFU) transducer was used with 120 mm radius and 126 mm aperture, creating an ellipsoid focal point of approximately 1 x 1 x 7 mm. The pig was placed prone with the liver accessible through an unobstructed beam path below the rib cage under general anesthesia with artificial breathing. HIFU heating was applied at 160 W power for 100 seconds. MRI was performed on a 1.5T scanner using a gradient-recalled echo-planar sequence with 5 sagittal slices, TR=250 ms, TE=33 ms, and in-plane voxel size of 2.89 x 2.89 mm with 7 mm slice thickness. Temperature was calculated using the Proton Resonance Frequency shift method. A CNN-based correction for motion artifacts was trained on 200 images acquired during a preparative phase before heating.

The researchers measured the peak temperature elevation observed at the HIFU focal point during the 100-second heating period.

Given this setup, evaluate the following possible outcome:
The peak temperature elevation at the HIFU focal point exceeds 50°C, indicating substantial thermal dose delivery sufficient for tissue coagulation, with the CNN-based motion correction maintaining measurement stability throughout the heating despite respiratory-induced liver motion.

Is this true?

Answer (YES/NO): NO